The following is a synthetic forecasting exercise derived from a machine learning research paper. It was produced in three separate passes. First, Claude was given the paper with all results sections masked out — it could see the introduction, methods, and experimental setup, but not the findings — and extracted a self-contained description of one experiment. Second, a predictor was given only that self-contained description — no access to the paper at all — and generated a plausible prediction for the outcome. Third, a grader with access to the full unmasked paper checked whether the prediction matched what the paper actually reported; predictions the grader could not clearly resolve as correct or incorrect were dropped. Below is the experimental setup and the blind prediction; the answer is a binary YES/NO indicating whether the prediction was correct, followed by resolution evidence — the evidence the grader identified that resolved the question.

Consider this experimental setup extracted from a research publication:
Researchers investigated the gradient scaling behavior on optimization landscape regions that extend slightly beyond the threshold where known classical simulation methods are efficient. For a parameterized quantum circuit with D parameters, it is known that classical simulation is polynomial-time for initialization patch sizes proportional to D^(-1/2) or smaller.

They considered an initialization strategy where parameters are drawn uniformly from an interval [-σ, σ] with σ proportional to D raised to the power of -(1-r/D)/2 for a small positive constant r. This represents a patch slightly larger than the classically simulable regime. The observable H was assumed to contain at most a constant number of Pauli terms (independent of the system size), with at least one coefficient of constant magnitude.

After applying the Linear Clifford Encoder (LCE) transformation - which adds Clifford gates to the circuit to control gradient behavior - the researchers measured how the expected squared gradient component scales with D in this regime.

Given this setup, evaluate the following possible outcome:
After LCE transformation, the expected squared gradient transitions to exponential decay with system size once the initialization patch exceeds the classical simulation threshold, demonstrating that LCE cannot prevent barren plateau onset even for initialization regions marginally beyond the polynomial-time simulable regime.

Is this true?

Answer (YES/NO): NO